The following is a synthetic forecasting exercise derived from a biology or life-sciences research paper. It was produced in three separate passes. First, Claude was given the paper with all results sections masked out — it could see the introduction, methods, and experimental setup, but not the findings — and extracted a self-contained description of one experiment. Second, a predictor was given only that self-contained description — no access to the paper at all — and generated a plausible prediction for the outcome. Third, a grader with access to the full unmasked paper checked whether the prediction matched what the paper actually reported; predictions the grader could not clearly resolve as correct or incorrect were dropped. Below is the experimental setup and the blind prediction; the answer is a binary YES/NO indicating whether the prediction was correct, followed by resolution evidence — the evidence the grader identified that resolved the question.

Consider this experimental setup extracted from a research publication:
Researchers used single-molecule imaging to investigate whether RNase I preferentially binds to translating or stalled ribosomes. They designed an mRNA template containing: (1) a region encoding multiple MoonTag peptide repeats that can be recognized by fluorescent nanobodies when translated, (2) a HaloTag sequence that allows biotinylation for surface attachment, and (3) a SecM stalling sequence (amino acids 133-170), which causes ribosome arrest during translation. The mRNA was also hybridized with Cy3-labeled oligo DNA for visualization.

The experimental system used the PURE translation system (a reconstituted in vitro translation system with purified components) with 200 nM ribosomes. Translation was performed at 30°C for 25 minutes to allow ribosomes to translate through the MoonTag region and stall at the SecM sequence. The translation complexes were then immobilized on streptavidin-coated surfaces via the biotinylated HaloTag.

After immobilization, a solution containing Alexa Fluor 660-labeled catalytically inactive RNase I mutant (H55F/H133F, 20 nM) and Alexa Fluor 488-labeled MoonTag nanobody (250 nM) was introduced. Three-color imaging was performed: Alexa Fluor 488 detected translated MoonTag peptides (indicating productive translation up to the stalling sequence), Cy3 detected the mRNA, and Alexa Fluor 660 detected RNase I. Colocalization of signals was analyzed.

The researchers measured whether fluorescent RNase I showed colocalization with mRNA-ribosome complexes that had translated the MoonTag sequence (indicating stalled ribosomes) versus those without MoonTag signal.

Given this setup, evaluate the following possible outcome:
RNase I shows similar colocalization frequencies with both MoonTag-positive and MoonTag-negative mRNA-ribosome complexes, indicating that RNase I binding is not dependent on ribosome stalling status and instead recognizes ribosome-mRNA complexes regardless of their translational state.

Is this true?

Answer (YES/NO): NO